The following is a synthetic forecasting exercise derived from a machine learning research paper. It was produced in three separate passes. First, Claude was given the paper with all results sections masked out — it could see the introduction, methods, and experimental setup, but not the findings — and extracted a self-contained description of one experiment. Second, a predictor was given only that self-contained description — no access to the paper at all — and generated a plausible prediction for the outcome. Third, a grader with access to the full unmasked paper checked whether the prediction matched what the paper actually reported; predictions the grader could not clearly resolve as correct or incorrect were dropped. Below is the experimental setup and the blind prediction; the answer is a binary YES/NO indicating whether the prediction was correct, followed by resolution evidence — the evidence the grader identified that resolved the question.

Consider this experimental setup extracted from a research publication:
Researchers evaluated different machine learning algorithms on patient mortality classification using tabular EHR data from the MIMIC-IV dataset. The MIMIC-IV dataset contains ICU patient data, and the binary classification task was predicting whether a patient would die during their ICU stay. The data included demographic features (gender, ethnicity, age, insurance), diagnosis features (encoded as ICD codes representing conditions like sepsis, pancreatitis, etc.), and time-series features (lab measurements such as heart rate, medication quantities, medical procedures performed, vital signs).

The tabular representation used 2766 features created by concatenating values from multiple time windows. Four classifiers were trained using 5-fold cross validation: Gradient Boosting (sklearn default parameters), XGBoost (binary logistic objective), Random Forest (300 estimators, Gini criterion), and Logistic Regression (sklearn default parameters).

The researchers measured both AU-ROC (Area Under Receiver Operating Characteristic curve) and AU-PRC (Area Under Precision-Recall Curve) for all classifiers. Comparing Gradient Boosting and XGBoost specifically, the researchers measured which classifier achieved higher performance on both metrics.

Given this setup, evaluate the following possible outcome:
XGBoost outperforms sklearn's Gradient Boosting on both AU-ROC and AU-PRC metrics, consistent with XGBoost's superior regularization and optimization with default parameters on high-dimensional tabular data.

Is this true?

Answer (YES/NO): NO